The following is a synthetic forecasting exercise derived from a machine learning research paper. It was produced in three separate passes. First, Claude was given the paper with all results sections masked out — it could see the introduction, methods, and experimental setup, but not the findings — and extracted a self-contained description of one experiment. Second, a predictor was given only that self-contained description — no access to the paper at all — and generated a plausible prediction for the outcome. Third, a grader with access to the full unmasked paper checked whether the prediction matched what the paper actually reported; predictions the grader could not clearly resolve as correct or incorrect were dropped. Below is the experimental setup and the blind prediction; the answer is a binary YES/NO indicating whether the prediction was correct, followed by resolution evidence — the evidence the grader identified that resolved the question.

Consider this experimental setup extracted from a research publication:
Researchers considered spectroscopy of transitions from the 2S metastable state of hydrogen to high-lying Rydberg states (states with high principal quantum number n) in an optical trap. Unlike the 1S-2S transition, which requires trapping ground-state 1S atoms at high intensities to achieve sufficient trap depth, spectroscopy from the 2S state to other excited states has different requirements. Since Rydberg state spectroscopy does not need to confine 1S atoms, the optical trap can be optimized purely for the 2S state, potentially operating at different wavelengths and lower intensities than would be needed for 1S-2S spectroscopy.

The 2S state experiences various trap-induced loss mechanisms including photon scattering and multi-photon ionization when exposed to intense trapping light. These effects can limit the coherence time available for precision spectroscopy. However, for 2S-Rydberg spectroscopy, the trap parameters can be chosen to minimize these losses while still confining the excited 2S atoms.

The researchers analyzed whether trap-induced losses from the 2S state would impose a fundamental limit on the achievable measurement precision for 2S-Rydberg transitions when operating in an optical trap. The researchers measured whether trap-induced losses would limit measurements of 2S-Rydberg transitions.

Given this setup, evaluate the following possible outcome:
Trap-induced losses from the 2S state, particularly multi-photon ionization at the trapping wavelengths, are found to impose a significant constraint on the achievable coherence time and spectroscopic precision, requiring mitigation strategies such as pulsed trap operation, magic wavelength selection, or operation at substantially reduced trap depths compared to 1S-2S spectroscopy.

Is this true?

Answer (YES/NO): NO